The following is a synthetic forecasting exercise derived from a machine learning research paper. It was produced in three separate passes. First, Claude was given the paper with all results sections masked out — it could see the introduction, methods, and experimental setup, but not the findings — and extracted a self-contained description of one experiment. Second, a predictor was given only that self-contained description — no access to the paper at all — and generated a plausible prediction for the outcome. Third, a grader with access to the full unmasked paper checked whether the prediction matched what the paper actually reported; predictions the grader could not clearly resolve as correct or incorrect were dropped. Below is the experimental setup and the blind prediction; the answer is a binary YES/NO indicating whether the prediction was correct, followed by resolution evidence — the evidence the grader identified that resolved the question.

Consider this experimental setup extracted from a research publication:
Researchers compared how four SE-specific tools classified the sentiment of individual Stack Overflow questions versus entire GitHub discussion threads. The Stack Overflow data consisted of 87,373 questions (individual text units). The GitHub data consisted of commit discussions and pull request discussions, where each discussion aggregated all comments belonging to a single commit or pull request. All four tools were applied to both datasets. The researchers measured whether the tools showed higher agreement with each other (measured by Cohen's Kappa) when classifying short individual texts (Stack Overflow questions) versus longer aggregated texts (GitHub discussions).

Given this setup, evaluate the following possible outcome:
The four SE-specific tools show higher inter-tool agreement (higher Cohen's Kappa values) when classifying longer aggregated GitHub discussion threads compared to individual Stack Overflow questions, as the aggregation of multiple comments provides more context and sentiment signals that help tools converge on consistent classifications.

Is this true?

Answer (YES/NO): NO